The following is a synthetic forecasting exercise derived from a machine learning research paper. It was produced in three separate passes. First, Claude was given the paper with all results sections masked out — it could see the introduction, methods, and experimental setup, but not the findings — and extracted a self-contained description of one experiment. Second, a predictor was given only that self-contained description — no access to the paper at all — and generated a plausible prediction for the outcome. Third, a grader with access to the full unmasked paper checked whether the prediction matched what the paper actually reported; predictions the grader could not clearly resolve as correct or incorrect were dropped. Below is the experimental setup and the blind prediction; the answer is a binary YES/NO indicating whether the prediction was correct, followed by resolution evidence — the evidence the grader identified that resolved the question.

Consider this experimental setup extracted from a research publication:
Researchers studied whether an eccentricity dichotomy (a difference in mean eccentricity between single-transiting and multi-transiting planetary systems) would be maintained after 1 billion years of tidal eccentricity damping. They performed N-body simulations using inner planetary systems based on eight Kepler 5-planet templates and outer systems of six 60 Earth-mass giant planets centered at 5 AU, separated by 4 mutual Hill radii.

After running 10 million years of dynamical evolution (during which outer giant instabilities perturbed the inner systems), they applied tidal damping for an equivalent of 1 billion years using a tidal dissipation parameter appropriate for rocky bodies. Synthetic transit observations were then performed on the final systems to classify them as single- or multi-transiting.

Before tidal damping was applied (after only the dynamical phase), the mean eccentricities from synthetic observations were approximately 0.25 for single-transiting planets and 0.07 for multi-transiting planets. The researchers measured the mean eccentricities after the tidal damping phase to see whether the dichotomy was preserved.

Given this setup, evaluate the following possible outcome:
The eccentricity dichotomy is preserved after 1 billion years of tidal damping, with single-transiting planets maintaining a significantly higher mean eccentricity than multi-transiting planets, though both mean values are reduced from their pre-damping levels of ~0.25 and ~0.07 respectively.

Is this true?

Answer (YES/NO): YES